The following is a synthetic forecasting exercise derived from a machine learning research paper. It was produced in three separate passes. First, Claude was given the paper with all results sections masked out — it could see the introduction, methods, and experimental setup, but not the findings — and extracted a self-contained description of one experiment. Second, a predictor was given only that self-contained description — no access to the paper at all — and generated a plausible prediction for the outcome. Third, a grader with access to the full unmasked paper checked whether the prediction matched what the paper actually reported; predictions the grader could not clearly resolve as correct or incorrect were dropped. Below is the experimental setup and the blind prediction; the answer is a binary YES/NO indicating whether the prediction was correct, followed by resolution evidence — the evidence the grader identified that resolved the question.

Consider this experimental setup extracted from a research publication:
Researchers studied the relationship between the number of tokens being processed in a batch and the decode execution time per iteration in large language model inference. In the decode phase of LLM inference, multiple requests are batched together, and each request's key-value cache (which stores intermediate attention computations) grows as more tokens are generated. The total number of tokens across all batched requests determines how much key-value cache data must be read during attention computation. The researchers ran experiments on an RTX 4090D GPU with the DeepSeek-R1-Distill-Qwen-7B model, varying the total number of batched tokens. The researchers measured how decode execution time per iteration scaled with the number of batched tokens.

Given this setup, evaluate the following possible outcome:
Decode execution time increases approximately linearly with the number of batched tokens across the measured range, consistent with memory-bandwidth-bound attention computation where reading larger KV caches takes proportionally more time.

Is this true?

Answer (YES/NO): YES